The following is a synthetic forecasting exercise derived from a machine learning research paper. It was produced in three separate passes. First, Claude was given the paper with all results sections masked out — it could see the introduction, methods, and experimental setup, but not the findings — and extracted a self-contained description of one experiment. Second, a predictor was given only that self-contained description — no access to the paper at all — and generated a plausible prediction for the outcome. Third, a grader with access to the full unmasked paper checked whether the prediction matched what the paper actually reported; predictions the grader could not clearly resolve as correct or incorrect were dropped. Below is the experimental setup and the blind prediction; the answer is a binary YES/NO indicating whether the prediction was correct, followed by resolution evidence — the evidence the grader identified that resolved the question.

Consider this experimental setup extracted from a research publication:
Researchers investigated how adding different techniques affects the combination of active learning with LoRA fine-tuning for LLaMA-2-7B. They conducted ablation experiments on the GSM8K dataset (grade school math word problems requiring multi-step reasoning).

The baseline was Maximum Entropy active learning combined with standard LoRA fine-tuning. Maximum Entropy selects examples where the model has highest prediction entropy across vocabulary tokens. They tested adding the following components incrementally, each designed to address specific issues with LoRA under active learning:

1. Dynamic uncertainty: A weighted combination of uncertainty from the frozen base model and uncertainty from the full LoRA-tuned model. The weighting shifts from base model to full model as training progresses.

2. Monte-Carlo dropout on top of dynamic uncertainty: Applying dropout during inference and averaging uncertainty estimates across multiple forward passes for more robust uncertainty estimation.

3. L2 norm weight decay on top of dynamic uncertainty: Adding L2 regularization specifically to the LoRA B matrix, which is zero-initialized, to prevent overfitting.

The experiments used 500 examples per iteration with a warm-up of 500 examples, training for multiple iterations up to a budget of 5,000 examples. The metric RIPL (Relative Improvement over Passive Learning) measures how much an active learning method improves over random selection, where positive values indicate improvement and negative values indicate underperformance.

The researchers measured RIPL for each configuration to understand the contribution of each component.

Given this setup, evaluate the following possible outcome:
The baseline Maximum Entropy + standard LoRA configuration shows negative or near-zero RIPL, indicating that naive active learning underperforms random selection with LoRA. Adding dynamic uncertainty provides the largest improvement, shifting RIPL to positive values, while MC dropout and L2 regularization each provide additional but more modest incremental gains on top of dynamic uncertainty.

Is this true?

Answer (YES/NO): YES